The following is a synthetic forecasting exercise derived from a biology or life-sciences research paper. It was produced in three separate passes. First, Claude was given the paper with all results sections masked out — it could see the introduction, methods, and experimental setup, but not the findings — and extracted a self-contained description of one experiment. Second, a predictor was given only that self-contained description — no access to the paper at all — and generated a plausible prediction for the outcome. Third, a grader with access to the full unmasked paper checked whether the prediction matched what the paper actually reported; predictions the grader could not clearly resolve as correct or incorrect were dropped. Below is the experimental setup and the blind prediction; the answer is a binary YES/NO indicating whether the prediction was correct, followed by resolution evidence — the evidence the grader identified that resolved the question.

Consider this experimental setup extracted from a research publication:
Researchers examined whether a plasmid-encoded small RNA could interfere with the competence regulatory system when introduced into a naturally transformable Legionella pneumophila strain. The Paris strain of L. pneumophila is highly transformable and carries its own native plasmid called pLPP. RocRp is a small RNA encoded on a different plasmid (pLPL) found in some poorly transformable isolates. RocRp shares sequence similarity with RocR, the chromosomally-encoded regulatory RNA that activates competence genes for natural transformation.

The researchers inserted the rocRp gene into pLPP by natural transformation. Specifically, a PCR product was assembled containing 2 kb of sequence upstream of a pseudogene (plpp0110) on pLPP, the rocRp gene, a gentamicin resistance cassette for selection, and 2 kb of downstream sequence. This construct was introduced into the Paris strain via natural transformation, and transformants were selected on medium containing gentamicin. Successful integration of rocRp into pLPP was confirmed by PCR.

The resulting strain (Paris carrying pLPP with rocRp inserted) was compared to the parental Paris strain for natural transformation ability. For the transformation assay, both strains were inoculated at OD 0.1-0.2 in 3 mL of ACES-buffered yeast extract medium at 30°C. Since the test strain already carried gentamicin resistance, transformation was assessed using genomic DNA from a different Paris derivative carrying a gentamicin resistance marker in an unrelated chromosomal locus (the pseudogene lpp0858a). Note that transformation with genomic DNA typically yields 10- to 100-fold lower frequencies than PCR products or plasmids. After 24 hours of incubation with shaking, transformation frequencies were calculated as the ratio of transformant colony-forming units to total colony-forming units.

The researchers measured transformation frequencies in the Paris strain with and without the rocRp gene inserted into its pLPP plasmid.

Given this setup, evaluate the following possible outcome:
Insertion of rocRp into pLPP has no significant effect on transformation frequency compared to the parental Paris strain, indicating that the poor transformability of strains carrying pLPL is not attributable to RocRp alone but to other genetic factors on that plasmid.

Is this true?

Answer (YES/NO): NO